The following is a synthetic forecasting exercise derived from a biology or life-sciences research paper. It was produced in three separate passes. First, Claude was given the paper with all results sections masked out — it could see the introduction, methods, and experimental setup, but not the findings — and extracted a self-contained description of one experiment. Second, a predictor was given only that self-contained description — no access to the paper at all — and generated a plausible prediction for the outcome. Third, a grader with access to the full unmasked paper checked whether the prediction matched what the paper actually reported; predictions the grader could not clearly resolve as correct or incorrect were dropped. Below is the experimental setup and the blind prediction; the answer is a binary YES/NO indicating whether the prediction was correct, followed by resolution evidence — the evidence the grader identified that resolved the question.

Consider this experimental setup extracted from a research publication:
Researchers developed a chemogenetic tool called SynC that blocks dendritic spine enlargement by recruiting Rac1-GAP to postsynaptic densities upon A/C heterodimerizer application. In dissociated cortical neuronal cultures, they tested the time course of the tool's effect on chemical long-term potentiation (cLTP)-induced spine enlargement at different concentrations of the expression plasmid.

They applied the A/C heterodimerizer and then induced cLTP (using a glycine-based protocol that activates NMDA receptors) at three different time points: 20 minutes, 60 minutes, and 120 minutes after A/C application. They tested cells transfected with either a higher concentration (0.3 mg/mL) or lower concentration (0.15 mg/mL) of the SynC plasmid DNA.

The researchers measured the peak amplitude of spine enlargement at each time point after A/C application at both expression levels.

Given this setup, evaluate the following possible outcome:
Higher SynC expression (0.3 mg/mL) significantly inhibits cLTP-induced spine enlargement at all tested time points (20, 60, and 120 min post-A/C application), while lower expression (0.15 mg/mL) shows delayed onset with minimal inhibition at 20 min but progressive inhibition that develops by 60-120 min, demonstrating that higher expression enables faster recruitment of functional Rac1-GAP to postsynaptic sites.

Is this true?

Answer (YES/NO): NO